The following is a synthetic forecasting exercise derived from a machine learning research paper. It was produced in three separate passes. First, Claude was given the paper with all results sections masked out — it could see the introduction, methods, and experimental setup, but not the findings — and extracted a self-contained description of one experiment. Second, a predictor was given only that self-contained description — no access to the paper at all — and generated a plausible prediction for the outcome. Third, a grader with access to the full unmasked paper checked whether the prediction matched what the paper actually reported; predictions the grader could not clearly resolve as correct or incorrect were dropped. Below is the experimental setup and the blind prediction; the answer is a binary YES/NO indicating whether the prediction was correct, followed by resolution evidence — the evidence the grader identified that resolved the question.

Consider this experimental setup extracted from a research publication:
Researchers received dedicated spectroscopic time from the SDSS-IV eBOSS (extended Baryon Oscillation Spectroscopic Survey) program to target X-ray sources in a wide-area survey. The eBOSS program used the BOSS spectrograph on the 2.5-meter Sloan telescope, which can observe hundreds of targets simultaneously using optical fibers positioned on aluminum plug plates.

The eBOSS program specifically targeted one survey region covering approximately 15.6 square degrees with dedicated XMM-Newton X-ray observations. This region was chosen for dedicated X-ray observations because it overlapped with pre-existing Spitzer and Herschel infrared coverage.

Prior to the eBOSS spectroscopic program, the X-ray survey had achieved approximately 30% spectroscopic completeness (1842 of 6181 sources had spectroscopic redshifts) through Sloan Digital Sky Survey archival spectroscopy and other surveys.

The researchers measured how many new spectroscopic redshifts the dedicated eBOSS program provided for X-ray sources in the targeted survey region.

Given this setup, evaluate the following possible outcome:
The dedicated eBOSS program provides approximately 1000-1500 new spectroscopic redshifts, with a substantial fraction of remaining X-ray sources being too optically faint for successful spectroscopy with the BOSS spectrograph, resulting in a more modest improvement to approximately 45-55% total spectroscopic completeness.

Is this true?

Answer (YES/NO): NO